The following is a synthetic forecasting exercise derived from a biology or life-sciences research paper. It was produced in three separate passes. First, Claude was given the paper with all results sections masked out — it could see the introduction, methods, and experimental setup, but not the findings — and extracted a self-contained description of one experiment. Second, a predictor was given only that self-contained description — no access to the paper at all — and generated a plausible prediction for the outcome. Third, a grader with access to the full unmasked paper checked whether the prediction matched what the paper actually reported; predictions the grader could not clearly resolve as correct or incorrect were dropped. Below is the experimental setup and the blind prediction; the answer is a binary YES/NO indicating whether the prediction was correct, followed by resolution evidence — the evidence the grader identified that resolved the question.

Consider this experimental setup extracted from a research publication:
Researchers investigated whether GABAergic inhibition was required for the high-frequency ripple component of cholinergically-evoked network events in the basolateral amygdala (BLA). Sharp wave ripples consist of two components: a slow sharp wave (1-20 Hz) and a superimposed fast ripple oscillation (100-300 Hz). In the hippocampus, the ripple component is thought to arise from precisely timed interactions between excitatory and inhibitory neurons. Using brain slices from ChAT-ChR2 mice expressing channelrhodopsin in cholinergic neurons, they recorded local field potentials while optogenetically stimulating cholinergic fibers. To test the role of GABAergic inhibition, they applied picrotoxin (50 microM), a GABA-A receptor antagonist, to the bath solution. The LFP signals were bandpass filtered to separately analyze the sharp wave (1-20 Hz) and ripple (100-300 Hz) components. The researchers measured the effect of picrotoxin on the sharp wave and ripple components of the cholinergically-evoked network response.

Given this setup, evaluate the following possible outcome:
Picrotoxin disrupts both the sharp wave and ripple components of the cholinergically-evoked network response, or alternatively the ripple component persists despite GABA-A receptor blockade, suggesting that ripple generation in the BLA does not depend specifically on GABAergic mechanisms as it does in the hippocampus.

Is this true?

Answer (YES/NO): NO